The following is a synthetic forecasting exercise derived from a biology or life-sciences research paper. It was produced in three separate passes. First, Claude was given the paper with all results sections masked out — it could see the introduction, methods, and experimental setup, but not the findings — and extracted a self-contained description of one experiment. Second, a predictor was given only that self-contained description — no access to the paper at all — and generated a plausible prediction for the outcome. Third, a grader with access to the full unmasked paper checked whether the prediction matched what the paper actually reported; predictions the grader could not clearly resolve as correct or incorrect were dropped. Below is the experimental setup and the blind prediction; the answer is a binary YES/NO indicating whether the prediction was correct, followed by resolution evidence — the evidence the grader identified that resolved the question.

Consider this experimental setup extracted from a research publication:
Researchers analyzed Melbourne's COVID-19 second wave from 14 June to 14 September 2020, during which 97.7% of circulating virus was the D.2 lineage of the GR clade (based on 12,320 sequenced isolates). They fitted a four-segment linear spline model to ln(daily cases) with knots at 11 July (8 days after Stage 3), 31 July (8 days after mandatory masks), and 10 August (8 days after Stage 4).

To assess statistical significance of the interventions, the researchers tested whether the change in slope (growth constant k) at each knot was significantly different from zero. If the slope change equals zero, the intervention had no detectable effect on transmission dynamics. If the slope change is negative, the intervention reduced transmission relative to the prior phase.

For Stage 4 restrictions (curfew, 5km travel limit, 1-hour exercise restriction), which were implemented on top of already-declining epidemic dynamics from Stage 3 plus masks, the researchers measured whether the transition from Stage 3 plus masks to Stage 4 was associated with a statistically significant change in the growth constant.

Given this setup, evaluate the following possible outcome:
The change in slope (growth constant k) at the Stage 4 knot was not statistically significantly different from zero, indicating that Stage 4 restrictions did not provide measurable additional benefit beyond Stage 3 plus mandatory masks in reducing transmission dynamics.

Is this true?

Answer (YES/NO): NO